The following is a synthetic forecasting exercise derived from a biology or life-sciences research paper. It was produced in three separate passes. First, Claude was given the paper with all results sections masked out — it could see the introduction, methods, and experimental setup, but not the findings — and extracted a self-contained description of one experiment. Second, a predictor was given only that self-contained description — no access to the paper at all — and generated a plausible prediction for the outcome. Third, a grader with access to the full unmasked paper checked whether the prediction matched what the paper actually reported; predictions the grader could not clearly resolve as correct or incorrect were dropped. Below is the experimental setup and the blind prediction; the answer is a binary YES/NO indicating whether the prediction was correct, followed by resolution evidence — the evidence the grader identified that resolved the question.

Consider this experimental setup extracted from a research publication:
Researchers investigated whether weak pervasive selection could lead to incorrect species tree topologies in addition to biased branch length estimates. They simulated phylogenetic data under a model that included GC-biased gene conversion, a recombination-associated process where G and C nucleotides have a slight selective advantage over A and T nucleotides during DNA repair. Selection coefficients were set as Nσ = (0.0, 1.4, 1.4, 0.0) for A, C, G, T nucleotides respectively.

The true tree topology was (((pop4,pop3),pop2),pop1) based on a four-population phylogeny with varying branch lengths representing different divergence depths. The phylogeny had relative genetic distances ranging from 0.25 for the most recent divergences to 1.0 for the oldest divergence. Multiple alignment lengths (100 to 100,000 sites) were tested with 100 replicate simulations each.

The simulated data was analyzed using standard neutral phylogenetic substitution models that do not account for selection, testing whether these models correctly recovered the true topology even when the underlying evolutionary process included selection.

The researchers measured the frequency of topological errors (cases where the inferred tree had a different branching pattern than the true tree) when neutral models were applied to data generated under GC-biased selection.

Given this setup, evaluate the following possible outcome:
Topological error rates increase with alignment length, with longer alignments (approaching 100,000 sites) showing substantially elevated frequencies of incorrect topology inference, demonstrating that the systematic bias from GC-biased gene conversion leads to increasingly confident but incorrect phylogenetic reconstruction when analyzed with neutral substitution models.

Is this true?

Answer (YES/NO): NO